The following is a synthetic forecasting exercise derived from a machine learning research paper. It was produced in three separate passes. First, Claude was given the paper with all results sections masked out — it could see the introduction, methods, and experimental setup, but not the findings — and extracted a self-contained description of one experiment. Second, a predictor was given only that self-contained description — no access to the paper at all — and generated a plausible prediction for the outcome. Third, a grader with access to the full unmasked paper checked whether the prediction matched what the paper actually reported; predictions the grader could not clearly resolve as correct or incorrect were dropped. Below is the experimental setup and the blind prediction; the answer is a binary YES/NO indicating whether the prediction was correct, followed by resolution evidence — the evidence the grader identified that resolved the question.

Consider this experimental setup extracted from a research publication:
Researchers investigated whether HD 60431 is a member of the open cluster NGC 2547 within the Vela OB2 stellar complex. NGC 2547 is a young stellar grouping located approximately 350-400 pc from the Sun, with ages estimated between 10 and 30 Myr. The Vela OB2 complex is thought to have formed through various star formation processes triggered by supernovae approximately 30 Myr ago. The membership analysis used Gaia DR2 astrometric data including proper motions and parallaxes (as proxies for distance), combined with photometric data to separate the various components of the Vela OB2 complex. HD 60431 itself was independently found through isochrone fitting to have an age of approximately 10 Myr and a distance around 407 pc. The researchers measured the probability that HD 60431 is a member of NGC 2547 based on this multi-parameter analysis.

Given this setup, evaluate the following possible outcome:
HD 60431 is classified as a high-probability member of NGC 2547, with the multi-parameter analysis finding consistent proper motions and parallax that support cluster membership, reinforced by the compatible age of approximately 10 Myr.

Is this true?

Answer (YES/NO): YES